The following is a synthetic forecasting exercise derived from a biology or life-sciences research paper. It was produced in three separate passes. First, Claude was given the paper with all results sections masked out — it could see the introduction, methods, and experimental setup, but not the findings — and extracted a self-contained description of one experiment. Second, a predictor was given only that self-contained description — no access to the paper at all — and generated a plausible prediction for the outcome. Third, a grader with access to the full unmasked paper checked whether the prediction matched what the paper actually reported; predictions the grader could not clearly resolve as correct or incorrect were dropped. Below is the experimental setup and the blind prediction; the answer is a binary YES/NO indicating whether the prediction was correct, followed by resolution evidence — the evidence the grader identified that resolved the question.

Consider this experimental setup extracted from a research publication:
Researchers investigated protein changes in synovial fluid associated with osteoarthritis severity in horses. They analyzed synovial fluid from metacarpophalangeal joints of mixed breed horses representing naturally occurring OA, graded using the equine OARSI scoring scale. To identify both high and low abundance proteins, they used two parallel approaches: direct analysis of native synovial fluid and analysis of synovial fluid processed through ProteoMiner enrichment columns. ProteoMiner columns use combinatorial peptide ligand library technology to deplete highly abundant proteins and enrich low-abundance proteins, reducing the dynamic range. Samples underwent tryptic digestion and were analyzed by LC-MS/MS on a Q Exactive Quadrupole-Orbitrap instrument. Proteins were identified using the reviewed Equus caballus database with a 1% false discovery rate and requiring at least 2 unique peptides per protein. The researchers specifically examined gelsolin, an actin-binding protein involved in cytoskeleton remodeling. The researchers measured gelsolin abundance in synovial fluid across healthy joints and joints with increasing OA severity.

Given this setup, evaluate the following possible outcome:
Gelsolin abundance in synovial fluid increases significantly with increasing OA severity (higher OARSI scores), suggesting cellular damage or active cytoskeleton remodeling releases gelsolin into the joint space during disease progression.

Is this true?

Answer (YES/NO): NO